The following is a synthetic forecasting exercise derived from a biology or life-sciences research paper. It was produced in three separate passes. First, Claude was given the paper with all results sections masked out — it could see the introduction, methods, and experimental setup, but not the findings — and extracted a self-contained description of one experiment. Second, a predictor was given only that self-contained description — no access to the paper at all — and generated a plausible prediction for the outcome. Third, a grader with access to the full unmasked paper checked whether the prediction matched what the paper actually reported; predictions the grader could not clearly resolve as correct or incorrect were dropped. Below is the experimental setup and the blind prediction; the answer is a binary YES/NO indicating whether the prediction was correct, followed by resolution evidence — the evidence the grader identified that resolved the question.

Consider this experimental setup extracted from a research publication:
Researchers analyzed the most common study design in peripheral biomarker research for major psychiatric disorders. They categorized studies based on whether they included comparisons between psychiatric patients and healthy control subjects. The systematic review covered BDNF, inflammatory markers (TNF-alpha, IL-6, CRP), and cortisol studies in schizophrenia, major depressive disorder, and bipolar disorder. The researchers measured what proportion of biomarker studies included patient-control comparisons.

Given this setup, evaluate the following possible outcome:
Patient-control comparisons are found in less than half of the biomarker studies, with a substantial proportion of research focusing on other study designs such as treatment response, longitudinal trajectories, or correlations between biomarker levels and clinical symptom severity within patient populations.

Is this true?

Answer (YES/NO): NO